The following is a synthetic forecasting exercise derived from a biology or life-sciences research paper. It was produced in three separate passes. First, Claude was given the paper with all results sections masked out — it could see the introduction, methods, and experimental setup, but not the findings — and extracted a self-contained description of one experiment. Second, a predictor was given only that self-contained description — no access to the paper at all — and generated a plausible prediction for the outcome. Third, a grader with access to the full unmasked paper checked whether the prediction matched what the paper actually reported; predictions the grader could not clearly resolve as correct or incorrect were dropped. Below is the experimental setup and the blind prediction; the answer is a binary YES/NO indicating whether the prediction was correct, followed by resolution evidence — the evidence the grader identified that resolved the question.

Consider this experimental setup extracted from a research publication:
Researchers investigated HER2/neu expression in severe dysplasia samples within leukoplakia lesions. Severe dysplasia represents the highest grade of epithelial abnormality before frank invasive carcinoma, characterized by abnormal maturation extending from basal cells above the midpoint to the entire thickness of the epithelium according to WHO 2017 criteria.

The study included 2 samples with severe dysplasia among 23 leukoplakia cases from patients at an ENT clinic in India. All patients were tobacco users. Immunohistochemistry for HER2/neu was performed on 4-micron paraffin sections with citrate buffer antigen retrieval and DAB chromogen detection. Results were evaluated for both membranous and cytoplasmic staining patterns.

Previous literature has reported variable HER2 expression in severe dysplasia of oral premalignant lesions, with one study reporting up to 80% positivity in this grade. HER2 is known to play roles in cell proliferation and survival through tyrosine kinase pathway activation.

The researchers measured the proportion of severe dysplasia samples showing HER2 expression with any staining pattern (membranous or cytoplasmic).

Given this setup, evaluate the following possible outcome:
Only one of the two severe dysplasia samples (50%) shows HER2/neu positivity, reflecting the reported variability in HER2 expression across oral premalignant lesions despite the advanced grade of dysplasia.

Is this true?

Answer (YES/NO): YES